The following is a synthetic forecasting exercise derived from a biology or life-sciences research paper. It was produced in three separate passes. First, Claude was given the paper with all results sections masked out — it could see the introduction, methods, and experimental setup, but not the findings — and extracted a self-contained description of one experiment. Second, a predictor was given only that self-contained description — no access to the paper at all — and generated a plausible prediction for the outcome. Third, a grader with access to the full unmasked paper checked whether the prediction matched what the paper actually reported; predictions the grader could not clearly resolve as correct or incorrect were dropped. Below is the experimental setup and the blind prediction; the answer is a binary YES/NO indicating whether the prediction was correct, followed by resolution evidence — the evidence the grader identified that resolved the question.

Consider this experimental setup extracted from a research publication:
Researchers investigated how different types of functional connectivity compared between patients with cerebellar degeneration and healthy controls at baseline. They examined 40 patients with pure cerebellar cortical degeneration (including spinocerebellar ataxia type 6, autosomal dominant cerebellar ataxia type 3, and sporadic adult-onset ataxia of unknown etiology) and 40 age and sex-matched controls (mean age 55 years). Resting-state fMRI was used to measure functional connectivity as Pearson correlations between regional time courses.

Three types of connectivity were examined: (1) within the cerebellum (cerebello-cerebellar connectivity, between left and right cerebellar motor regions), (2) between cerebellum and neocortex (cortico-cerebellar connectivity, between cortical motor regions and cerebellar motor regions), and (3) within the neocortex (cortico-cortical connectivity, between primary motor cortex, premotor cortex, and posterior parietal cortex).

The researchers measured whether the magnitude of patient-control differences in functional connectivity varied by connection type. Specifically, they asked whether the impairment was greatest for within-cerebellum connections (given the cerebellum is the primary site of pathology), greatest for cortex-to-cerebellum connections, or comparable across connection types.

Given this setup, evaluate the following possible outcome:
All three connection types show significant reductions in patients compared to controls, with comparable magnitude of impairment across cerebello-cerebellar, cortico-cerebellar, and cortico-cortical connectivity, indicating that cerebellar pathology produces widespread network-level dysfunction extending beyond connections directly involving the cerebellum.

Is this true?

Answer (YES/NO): NO